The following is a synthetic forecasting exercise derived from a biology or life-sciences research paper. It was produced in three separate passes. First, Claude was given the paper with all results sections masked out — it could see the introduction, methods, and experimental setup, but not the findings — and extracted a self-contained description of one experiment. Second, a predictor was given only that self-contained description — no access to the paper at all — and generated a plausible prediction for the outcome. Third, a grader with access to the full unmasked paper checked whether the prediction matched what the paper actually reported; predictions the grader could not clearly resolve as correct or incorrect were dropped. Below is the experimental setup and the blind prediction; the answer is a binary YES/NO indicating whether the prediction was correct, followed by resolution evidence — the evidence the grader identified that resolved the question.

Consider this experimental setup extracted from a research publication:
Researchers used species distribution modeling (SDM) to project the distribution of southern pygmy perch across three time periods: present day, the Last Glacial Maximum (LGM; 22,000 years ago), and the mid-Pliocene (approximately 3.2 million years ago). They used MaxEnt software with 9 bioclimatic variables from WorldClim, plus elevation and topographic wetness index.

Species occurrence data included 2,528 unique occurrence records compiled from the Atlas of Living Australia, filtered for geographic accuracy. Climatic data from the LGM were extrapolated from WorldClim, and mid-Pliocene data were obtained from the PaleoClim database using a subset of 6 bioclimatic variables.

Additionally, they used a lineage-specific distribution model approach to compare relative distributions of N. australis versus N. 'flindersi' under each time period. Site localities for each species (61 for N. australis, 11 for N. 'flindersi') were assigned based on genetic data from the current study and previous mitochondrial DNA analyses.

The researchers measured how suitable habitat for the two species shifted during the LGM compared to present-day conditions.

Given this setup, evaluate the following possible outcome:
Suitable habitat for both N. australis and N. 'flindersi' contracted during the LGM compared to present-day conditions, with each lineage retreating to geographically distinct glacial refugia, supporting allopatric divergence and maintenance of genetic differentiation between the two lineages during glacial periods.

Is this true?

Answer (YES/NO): YES